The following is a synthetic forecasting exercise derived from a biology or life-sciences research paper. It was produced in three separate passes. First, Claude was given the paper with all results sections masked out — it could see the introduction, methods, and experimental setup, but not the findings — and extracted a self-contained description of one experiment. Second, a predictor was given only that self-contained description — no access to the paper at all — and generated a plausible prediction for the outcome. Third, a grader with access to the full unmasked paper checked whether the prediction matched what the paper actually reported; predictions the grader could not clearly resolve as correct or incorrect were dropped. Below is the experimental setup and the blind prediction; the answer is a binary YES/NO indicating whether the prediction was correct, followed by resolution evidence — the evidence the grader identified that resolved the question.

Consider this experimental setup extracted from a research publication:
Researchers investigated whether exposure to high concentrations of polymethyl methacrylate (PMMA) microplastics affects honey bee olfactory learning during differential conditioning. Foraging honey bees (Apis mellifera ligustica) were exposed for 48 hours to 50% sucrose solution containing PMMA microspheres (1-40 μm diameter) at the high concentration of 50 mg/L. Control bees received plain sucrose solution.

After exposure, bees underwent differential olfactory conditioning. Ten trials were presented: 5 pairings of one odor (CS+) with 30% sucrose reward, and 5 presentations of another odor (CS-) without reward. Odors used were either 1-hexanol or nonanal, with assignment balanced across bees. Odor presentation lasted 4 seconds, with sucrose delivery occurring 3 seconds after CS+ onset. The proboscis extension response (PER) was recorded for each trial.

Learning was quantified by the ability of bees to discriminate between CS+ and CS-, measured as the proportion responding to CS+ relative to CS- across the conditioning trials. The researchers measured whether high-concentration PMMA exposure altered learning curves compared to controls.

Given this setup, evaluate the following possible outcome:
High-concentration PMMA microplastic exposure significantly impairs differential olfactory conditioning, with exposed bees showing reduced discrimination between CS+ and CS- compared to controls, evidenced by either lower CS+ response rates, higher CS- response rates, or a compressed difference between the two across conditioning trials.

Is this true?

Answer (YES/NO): NO